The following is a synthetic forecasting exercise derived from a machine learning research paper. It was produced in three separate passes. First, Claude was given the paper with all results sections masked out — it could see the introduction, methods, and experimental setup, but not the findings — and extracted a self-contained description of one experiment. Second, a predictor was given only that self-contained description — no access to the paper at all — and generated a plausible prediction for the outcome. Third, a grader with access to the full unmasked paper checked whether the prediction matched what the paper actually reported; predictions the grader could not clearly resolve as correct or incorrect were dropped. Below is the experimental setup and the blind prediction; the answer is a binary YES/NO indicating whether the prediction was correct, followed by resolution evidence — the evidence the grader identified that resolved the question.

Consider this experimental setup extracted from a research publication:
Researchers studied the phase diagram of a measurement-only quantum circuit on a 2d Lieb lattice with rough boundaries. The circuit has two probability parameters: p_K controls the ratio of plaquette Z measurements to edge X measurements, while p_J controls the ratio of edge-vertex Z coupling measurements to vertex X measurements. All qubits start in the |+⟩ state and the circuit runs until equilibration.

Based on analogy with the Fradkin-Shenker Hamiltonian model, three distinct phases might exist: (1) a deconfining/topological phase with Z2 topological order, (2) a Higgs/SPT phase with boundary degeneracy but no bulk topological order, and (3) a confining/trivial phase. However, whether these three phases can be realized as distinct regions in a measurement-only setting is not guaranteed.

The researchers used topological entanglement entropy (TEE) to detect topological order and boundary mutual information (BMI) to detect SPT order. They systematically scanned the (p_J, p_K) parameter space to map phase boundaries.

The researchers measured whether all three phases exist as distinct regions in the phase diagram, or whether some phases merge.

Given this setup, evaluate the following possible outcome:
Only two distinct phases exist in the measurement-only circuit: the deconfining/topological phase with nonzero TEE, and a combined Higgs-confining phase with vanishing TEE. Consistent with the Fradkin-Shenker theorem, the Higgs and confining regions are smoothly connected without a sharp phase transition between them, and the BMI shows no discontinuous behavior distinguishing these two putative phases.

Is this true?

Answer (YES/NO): NO